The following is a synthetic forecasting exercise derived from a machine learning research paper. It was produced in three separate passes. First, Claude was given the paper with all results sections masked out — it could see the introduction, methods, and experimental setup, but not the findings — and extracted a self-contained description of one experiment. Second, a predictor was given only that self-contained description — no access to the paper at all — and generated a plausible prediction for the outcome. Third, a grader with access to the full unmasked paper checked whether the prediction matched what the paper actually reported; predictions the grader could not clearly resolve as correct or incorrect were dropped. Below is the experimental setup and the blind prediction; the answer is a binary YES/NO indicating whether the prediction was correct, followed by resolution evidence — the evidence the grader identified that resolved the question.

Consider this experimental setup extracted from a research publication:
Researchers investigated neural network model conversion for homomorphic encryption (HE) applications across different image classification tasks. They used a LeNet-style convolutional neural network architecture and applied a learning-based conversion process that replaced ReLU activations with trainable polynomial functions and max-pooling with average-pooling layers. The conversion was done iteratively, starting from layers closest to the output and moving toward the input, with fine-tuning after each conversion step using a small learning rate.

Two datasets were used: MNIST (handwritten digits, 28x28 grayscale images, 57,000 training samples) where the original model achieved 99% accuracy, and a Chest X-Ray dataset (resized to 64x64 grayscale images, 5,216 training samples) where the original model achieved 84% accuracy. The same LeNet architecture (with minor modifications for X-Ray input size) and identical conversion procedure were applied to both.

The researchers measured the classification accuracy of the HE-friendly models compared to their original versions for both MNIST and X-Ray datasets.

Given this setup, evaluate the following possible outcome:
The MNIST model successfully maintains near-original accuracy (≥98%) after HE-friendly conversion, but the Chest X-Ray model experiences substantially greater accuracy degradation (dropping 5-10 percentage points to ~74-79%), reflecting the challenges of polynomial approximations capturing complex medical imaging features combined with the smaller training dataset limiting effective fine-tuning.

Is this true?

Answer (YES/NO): YES